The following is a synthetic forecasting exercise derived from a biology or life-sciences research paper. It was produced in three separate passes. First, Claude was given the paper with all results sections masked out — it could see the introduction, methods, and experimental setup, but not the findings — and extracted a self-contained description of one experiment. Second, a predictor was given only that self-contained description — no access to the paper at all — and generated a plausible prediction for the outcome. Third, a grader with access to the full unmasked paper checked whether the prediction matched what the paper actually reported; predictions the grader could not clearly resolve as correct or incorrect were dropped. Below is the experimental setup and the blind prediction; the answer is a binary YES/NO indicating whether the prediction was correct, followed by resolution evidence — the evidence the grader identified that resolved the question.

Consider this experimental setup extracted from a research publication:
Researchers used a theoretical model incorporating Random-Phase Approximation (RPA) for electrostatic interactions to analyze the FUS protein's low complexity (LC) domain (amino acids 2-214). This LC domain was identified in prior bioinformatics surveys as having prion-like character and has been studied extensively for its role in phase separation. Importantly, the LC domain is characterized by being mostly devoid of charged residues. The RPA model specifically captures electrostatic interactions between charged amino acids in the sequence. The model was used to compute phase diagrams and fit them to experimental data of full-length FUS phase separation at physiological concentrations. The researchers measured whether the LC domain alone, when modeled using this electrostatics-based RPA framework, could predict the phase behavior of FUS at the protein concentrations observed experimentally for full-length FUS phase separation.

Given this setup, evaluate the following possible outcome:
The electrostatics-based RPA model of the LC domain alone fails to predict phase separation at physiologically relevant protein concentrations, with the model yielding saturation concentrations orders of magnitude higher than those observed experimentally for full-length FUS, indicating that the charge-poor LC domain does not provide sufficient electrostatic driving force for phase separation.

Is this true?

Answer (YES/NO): NO